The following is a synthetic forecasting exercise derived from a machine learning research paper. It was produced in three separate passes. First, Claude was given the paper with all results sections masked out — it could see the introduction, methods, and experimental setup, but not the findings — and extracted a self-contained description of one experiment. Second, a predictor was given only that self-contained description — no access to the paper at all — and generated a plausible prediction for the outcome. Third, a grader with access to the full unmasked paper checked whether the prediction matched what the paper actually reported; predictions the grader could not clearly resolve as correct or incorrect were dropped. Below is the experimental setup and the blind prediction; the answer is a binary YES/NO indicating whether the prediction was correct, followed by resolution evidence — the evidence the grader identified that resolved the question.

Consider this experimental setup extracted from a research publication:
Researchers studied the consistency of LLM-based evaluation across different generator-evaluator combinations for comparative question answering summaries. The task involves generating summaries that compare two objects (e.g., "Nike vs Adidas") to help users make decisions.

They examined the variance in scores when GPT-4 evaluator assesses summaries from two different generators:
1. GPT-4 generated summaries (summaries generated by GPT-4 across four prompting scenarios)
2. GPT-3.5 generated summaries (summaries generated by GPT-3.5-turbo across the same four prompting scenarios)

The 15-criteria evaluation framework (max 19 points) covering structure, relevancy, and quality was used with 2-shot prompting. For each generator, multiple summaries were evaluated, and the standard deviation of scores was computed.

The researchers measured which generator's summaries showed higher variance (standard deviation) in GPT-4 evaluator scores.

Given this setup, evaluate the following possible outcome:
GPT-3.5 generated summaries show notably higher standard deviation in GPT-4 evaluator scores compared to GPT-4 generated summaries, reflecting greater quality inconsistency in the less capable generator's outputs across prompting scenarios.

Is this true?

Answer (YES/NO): YES